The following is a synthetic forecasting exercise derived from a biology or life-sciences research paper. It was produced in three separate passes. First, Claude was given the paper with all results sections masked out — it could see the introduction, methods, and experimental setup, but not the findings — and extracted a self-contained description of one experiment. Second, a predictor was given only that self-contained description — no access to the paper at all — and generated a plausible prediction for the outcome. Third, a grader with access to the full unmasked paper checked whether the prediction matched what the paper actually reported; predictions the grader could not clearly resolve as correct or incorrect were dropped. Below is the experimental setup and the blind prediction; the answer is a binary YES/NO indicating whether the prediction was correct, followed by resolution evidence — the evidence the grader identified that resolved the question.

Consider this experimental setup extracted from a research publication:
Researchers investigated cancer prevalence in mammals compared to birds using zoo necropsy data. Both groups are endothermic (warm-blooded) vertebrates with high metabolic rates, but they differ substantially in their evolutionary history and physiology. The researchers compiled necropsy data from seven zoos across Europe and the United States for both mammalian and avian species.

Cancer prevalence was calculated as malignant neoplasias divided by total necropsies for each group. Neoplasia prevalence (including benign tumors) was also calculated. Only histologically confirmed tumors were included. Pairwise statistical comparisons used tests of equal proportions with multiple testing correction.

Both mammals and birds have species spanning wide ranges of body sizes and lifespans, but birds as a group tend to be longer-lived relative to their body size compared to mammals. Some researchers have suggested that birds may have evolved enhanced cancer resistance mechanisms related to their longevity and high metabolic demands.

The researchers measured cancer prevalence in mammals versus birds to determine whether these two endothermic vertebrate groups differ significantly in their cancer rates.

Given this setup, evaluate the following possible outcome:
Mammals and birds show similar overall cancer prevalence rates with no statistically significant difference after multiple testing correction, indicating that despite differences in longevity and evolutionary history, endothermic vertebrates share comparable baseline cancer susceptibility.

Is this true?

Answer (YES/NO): NO